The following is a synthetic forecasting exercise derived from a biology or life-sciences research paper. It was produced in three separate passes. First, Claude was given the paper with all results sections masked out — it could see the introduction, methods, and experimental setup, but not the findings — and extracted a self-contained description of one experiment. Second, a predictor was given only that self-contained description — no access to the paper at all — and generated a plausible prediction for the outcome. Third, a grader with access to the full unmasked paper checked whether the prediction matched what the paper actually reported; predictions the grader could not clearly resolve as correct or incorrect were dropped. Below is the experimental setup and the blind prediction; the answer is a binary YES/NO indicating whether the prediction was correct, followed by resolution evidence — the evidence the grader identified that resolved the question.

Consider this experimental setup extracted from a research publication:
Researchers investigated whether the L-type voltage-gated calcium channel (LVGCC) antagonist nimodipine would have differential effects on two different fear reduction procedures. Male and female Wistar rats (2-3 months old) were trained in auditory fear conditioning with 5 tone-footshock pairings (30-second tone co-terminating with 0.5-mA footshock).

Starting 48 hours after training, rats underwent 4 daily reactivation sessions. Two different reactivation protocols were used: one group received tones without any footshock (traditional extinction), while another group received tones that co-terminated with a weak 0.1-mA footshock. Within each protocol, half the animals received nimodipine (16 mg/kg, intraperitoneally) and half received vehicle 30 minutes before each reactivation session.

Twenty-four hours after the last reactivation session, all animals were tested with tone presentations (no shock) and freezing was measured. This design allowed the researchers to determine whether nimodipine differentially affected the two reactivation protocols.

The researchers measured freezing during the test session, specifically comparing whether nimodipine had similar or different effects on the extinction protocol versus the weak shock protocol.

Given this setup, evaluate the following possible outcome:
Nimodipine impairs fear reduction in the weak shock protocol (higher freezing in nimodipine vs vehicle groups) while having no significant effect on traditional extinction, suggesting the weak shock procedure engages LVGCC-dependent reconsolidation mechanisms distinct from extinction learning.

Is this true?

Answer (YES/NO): NO